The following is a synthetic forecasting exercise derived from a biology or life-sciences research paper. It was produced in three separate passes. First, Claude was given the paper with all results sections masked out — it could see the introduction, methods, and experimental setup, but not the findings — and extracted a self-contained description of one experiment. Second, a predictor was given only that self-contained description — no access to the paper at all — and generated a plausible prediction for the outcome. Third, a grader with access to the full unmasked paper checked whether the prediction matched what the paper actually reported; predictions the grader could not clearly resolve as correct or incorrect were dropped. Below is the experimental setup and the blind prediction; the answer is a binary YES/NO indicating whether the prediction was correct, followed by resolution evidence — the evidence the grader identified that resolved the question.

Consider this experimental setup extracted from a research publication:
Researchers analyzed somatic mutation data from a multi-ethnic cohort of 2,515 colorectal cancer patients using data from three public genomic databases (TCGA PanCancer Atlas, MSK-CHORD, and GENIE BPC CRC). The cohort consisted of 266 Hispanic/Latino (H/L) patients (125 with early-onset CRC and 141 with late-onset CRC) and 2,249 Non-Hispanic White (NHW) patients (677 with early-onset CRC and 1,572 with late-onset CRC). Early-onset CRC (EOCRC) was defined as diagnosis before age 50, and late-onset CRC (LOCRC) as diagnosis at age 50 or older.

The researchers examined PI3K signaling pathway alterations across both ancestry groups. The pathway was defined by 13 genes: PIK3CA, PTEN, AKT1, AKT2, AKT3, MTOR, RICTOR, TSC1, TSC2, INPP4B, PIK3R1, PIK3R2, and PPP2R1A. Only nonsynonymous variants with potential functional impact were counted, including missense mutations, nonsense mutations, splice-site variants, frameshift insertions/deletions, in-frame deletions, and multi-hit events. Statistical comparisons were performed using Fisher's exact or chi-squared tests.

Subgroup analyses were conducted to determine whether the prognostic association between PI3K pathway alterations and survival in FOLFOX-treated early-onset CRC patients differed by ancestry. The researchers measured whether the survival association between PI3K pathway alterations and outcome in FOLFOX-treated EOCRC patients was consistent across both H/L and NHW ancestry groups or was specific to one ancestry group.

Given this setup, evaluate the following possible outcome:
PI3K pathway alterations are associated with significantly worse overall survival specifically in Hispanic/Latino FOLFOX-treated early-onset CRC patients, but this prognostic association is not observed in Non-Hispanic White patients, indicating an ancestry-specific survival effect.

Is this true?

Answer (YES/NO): NO